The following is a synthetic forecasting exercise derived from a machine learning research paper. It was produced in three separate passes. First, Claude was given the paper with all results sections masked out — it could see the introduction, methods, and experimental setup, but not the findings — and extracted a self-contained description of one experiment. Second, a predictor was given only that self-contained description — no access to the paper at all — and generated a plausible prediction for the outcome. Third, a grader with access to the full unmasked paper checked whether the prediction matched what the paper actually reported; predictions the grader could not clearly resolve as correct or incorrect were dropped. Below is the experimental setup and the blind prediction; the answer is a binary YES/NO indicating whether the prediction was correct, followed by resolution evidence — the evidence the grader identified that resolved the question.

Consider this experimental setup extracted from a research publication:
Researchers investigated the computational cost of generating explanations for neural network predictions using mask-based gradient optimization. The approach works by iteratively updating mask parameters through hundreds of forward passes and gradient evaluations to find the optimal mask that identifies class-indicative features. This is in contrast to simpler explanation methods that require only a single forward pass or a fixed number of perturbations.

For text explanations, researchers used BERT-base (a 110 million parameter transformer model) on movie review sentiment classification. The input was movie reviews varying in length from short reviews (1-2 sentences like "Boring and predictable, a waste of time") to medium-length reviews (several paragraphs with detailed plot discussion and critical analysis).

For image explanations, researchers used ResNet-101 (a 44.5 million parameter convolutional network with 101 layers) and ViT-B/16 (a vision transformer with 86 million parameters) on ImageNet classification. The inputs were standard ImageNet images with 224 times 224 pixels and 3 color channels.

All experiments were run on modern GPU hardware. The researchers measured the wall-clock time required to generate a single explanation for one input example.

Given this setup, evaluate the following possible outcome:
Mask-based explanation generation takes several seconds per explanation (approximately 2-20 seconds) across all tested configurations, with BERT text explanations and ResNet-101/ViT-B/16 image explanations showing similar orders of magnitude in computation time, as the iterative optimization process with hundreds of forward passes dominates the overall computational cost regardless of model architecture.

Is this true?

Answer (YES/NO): NO